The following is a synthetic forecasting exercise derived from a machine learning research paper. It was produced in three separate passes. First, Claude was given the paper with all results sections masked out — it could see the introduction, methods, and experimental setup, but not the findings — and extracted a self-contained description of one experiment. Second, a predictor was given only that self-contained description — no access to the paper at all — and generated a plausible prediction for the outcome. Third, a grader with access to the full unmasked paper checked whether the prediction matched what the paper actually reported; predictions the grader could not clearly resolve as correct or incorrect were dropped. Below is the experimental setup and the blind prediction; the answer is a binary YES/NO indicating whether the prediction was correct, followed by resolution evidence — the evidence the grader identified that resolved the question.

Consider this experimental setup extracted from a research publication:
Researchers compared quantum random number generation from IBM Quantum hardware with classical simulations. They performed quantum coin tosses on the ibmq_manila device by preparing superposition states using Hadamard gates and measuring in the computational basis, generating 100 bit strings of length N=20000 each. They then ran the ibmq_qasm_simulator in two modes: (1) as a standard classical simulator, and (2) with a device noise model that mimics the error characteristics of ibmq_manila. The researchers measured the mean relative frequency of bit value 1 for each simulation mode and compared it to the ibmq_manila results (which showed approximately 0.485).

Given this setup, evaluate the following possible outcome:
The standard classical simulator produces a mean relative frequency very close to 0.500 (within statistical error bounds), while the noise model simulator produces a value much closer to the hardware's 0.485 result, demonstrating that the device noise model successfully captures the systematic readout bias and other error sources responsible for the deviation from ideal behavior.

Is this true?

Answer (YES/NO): YES